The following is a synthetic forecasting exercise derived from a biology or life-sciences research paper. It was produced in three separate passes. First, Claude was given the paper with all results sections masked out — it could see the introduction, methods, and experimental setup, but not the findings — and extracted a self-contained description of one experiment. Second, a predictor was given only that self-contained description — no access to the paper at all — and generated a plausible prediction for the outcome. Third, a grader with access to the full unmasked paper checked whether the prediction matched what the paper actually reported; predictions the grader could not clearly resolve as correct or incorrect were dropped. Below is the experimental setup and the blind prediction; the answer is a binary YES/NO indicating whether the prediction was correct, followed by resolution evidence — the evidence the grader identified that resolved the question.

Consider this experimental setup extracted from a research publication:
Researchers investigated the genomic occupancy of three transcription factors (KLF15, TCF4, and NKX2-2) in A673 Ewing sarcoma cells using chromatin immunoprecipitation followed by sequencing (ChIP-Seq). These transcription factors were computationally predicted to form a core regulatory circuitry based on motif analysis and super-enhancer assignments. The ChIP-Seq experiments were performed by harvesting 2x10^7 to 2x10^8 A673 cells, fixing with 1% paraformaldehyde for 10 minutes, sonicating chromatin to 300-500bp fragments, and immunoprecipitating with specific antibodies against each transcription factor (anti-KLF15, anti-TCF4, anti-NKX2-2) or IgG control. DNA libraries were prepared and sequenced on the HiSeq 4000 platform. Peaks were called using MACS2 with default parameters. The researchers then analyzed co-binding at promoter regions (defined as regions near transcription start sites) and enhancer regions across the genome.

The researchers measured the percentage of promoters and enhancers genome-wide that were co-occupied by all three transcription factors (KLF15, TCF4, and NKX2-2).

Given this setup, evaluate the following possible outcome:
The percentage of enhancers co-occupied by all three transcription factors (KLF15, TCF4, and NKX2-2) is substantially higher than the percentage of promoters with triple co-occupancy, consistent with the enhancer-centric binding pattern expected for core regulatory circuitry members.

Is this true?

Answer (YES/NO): NO